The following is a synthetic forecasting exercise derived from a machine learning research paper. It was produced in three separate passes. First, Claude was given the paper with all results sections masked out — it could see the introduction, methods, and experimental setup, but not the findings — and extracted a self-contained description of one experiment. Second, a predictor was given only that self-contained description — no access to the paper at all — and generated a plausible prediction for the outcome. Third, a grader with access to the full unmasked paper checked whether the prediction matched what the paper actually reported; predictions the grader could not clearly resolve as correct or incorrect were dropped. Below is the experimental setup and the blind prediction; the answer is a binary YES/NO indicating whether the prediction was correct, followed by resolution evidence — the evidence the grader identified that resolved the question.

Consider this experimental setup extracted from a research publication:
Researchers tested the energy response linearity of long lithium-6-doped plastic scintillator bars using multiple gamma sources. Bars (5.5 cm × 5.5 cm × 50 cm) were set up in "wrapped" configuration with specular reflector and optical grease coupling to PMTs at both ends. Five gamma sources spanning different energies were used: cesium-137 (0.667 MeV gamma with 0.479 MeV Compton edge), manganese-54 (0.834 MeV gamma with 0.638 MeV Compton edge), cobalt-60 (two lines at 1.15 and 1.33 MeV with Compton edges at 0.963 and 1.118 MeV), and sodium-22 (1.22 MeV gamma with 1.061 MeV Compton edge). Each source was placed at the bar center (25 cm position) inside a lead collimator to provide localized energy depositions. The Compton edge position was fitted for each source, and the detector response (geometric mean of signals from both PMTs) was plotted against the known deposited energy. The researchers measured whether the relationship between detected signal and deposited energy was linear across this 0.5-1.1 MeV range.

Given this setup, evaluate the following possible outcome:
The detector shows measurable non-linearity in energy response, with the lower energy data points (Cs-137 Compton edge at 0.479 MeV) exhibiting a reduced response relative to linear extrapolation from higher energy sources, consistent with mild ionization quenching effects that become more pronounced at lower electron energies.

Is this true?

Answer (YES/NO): NO